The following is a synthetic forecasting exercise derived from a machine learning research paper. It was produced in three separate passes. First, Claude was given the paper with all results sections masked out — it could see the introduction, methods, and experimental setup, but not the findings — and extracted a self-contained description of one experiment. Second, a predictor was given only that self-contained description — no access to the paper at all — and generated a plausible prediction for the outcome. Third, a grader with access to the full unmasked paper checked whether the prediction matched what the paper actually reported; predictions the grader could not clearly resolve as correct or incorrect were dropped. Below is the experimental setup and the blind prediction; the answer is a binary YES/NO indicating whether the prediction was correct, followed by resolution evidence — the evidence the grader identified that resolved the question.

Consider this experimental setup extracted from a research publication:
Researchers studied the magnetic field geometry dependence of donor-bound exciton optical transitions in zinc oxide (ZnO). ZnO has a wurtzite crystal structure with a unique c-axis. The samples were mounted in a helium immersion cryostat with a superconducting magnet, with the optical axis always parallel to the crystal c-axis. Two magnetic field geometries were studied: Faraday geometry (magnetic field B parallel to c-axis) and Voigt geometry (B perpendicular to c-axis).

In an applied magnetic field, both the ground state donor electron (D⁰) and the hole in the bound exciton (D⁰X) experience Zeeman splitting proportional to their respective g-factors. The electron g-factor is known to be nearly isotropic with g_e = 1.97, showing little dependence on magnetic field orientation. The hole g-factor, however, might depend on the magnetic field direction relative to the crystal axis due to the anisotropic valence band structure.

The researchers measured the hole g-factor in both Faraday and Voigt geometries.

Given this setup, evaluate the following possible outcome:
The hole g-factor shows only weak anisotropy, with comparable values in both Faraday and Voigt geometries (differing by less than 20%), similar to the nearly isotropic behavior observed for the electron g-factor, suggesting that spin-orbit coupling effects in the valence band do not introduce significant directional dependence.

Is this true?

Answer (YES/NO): NO